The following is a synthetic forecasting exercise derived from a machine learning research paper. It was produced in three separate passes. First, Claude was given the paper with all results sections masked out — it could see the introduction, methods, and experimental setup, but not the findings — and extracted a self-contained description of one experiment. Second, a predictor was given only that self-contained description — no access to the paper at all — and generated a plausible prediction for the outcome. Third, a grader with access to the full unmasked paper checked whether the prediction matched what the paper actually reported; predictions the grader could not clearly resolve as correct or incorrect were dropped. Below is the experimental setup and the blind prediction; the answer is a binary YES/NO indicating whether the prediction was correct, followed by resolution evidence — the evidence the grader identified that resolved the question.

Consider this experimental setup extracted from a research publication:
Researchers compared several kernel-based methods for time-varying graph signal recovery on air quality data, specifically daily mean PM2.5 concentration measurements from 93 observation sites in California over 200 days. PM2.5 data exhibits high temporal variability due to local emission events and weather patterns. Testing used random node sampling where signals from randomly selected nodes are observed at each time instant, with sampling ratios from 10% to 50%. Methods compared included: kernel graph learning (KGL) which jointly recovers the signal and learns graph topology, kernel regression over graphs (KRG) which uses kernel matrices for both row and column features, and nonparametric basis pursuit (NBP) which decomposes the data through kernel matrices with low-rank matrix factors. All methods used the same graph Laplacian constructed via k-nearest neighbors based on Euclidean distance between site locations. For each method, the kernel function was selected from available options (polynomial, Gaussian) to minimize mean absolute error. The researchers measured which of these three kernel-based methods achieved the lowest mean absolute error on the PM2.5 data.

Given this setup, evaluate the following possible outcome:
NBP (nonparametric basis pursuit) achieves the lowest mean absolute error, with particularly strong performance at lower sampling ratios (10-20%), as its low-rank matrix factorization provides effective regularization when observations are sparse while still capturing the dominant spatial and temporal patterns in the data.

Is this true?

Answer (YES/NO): YES